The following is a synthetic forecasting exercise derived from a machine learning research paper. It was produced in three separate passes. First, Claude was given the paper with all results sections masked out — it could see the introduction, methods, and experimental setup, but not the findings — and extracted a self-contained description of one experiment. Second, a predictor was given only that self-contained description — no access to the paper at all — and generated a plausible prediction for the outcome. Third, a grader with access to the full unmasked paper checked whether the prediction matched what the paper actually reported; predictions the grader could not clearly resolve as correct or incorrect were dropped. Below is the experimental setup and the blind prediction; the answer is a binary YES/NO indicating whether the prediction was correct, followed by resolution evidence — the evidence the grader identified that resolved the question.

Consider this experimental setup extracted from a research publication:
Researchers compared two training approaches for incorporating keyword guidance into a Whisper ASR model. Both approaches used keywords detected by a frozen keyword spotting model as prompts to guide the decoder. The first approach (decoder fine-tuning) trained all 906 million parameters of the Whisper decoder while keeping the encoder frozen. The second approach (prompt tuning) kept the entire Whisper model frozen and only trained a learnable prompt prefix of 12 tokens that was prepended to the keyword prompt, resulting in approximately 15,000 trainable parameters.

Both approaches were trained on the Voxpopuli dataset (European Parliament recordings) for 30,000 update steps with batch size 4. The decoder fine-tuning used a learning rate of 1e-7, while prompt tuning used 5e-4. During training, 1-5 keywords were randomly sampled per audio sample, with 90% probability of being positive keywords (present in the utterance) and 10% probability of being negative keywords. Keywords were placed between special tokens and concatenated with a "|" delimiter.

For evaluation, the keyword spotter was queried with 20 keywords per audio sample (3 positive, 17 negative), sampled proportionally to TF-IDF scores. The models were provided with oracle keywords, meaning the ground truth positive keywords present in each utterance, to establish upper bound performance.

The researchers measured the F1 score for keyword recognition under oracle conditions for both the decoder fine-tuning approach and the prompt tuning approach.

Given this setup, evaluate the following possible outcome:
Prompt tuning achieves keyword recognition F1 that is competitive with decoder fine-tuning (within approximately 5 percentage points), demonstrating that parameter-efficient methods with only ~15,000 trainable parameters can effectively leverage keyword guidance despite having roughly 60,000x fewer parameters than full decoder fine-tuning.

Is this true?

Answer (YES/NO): YES